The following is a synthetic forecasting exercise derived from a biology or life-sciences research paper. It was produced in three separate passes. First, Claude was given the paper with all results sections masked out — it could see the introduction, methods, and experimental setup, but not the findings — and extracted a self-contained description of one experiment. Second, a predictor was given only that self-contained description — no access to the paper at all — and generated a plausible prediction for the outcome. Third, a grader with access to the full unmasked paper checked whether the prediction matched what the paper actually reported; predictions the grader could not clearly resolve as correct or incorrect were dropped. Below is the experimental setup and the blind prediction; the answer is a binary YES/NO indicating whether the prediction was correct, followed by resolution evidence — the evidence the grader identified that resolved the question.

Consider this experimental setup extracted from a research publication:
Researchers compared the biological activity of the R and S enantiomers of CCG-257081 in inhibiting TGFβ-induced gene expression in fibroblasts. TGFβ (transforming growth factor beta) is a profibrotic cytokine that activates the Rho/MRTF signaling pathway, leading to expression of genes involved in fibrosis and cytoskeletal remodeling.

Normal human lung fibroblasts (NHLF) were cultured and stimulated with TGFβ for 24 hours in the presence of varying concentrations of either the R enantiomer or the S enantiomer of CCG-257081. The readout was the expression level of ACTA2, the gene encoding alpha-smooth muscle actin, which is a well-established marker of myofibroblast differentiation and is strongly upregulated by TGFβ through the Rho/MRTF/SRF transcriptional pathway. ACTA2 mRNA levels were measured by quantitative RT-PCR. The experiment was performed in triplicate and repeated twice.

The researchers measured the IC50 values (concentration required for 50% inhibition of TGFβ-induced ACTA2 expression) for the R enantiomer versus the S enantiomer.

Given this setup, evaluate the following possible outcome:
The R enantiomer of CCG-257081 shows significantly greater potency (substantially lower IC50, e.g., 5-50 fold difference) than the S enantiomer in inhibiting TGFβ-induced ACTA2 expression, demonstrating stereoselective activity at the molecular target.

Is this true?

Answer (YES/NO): NO